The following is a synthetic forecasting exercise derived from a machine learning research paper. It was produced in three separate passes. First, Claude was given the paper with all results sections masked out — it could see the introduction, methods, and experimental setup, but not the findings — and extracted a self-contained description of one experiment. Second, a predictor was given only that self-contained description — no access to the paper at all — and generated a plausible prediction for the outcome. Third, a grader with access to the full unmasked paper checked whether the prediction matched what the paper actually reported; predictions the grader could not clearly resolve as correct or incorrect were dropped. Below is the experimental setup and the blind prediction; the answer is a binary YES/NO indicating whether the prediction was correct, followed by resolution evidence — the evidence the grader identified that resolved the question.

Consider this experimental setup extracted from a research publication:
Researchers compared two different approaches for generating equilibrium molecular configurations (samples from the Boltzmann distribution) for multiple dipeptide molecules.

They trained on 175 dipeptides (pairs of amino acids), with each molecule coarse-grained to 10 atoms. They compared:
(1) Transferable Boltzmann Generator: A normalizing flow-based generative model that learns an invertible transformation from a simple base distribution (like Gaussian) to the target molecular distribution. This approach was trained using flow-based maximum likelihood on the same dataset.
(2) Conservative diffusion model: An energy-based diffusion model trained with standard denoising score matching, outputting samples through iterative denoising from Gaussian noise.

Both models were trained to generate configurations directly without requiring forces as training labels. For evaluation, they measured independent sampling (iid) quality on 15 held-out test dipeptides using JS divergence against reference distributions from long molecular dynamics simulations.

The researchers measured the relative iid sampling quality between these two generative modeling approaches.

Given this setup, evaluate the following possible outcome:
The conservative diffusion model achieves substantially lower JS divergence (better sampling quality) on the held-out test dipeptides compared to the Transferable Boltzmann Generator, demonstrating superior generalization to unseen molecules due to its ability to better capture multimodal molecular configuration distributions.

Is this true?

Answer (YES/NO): NO